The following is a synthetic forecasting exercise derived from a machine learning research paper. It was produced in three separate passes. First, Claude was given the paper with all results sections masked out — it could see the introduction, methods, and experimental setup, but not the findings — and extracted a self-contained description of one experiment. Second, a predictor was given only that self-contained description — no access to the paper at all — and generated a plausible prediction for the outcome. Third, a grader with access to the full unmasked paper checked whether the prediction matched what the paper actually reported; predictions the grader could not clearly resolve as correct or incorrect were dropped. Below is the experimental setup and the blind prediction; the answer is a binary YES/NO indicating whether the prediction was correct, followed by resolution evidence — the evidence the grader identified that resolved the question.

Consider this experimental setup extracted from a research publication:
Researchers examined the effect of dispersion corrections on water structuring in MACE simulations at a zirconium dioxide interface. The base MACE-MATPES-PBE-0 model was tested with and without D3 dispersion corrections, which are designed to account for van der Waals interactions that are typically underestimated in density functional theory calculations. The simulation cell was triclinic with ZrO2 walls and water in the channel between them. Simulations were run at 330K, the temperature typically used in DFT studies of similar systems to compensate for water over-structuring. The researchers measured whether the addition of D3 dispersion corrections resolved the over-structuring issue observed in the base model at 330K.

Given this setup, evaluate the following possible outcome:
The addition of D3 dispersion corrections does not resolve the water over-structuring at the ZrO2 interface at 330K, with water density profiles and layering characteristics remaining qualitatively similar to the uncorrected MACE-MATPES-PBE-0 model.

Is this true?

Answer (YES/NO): YES